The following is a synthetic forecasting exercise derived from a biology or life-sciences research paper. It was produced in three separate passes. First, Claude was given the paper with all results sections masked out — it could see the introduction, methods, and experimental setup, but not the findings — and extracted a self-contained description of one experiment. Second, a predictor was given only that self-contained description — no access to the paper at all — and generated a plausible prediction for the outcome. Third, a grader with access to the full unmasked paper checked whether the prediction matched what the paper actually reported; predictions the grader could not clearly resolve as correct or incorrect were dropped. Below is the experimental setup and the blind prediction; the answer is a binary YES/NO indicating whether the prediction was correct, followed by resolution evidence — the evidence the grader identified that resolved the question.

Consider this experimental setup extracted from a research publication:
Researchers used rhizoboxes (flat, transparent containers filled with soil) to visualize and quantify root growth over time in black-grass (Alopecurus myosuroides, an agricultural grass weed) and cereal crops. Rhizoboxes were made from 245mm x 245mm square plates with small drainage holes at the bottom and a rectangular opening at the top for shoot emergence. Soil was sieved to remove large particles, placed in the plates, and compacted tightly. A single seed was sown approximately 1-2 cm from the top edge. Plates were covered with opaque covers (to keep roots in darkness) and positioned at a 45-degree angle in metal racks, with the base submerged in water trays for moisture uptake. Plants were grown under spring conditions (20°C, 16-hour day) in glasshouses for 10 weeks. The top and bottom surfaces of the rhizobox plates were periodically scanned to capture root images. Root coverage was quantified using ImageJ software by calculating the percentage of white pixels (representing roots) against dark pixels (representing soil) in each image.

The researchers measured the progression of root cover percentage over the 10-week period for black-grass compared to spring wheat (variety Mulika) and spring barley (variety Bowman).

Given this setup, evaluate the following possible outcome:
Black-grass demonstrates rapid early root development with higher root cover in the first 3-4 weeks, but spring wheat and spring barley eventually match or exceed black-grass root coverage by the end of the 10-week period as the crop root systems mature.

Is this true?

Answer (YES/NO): NO